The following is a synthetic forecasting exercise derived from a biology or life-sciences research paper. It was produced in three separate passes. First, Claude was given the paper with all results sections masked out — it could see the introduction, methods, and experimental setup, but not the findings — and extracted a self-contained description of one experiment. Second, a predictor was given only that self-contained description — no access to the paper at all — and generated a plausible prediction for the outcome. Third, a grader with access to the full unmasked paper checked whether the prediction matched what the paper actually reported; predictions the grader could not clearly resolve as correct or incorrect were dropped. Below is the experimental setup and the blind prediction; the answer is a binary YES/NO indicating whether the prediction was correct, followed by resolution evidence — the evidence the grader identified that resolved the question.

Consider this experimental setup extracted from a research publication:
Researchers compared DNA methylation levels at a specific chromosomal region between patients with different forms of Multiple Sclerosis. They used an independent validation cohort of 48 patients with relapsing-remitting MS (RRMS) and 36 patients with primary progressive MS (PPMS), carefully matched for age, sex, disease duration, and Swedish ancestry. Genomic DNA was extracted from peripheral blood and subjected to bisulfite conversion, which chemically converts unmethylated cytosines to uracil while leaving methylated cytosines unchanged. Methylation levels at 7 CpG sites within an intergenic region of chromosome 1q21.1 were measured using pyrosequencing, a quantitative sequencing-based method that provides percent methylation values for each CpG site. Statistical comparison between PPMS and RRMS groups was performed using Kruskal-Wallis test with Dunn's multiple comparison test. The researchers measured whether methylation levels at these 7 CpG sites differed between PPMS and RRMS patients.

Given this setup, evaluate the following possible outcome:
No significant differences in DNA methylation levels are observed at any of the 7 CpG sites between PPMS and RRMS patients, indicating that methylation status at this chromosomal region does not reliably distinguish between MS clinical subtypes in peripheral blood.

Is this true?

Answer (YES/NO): NO